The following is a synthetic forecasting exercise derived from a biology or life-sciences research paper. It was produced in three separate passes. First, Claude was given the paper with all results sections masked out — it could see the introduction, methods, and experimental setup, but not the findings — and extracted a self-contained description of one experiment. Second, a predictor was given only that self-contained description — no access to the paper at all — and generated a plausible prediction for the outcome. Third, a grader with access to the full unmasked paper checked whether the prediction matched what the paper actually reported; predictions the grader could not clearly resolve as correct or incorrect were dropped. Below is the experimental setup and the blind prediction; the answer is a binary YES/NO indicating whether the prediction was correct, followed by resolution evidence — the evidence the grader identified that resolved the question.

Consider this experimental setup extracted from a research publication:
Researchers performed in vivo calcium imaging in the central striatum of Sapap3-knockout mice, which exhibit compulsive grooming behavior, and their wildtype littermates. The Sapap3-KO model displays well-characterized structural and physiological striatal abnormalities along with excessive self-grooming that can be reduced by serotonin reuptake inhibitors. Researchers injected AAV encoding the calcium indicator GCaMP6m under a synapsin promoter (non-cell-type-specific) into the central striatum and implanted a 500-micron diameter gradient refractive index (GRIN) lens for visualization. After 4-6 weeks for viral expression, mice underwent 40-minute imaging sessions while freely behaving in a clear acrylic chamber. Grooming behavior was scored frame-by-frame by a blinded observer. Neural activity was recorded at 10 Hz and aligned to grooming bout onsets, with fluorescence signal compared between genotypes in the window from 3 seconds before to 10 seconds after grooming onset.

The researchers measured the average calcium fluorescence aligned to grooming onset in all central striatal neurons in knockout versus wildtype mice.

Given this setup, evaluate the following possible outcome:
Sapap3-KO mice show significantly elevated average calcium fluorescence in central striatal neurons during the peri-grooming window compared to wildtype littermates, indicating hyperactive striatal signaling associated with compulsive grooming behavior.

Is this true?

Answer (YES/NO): YES